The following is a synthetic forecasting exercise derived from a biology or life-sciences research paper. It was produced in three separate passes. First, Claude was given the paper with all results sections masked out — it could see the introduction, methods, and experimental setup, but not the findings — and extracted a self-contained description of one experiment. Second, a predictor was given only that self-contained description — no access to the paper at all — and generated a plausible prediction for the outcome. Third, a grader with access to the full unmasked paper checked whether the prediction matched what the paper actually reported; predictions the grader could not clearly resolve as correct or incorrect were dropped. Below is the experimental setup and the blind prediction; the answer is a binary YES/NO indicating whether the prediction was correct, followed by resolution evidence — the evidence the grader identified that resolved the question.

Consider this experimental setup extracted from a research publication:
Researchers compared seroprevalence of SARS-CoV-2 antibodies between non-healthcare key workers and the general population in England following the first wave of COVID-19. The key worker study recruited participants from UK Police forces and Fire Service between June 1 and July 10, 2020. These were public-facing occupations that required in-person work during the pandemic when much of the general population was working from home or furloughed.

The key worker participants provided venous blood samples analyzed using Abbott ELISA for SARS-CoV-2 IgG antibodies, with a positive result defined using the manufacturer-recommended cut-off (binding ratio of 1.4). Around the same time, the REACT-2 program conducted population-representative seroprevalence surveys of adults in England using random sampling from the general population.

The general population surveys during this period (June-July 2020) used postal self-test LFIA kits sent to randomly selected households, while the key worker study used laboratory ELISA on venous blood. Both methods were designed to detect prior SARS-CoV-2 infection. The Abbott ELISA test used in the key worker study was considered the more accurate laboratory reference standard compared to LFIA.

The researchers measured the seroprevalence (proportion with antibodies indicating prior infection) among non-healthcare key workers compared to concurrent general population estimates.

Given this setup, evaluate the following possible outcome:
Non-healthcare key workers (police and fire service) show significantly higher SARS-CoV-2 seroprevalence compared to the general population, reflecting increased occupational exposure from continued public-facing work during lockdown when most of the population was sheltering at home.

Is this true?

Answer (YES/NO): YES